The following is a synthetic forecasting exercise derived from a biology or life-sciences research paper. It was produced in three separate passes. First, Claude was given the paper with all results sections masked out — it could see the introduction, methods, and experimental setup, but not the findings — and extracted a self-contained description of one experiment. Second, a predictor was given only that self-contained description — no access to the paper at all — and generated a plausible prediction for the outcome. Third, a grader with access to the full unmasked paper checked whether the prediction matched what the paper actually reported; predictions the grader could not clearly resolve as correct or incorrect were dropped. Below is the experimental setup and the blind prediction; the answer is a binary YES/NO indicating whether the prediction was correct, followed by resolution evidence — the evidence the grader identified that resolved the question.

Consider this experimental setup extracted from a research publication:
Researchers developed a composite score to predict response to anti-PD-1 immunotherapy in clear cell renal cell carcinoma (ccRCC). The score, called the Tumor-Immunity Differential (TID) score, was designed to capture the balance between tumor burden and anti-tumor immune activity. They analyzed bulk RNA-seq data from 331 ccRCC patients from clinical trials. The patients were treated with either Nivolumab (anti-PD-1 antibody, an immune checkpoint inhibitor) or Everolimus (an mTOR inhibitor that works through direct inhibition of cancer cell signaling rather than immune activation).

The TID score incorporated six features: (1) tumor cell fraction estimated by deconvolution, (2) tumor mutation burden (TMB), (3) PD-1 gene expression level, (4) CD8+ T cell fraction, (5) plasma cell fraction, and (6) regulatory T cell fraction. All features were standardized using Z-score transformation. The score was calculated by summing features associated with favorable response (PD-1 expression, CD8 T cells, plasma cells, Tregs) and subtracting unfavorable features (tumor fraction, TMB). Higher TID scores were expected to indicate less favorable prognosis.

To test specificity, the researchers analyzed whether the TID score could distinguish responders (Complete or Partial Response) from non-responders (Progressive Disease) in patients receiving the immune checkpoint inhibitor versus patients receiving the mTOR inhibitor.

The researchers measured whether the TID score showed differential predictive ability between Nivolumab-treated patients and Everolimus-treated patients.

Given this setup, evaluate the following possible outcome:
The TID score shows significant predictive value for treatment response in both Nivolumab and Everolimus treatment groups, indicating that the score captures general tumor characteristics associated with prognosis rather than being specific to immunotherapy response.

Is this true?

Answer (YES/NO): NO